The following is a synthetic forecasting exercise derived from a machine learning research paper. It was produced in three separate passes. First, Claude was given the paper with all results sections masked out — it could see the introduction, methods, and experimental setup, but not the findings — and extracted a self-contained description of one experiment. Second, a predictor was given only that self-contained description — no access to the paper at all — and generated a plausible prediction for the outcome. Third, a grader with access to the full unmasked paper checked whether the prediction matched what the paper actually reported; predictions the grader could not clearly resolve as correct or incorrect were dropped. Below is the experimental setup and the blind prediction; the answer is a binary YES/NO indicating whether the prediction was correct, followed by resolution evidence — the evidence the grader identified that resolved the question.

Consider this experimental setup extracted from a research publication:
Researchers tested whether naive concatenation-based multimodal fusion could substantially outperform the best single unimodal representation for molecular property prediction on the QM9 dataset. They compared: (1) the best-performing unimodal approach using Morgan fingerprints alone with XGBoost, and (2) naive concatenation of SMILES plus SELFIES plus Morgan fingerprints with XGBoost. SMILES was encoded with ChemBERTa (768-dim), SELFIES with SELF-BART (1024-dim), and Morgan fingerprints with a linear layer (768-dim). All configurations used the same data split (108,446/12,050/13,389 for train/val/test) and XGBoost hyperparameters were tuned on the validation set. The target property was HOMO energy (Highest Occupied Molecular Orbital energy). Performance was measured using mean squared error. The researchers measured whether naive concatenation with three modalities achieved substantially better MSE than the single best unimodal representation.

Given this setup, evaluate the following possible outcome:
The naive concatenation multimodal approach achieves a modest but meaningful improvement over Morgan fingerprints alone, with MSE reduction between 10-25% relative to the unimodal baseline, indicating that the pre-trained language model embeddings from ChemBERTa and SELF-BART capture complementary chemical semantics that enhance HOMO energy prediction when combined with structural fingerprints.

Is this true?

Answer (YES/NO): NO